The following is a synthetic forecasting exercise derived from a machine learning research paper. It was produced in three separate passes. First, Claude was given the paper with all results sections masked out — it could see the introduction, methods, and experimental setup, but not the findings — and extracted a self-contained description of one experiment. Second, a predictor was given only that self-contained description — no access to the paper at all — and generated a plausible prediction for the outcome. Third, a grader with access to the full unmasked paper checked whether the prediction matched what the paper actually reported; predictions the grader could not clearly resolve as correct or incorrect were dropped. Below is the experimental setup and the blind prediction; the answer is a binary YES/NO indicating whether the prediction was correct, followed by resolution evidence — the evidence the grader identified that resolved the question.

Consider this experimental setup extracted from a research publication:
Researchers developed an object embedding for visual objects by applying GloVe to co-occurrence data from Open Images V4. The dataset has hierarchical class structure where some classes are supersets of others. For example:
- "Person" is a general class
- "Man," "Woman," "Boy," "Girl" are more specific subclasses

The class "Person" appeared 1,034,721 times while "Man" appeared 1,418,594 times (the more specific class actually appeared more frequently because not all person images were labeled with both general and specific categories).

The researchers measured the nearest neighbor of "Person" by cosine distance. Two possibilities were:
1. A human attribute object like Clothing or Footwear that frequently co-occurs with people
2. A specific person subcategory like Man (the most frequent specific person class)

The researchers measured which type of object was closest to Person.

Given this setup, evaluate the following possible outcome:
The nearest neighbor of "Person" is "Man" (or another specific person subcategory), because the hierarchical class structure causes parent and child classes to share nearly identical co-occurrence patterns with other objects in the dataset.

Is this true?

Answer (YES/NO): NO